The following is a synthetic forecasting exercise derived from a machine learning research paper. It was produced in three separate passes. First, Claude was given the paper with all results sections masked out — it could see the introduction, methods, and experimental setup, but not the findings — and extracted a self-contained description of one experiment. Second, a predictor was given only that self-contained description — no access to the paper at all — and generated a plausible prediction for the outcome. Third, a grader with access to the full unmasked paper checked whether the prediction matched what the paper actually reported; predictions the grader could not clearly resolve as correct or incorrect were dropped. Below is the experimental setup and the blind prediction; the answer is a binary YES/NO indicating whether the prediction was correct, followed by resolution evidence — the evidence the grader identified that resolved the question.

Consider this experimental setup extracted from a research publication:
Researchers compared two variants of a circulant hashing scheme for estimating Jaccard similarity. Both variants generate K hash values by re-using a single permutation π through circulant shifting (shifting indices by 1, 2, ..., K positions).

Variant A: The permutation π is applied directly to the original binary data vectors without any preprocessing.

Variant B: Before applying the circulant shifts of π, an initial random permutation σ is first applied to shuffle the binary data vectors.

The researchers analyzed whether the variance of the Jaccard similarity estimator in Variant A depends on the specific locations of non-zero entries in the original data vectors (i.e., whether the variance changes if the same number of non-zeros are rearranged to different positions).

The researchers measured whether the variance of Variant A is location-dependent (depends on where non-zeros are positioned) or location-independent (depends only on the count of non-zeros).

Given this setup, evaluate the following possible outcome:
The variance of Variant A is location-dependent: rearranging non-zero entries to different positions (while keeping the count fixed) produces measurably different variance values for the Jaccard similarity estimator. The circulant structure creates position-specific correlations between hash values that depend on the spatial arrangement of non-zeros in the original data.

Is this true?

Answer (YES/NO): YES